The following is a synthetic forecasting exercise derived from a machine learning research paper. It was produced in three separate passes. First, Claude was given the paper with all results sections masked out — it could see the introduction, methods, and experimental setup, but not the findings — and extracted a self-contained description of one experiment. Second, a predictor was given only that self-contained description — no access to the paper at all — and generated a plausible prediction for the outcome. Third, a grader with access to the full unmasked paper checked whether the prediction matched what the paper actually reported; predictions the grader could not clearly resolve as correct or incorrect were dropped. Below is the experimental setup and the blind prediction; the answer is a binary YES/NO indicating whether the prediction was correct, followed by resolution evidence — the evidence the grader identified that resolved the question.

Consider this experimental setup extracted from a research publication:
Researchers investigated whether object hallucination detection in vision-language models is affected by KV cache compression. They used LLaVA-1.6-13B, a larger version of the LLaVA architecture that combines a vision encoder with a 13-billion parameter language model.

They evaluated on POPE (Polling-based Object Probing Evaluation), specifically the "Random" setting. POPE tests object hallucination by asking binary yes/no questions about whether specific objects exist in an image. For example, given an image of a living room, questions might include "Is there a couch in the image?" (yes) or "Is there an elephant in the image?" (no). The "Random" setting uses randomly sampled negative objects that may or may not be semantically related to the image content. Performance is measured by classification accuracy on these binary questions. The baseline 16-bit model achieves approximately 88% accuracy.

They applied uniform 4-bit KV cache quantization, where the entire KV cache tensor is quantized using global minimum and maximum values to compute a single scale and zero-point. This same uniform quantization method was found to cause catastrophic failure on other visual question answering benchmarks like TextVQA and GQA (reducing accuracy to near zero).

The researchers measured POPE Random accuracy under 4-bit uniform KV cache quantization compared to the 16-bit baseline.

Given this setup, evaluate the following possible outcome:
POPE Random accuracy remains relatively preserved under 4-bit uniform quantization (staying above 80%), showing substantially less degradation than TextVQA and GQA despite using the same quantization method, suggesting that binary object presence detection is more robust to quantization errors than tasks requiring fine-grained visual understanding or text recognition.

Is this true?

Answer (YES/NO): YES